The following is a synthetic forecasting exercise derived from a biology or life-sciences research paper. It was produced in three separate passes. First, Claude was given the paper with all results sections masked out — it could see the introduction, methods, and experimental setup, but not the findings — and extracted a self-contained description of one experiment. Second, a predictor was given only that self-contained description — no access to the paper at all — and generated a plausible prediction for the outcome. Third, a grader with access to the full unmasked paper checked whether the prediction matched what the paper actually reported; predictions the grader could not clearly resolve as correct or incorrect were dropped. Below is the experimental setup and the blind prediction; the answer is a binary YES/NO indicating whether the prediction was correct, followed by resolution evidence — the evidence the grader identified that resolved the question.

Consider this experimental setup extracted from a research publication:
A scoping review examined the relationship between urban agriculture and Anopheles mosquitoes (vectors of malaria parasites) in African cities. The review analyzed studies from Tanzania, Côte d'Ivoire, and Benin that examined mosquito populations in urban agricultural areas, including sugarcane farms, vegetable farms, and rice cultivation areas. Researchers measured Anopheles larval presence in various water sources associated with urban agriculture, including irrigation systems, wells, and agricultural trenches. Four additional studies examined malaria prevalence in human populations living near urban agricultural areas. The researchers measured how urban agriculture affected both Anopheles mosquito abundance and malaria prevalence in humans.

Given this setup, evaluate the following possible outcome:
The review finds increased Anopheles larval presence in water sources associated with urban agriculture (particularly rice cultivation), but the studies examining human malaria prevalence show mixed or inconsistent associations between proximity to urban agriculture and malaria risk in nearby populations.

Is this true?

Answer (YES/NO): NO